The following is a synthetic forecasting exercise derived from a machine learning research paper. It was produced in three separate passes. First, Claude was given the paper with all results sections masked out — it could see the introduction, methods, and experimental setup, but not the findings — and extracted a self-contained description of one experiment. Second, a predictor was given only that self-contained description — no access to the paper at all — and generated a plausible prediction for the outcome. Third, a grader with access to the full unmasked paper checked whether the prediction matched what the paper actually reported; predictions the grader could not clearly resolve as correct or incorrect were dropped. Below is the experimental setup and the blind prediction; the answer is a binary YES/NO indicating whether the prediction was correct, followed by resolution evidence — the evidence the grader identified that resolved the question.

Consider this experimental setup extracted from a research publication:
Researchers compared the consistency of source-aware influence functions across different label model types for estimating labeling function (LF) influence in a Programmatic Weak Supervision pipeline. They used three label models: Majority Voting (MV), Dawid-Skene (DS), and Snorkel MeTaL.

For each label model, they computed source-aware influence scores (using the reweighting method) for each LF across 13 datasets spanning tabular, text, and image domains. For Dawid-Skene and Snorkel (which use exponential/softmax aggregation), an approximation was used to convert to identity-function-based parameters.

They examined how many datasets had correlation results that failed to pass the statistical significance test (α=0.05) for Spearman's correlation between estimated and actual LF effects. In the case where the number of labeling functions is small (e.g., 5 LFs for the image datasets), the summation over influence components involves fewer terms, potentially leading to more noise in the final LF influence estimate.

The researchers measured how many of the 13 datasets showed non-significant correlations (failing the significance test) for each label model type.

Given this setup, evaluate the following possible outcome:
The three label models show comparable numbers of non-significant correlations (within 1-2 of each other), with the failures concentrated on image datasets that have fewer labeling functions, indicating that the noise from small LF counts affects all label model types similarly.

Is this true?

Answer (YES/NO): NO